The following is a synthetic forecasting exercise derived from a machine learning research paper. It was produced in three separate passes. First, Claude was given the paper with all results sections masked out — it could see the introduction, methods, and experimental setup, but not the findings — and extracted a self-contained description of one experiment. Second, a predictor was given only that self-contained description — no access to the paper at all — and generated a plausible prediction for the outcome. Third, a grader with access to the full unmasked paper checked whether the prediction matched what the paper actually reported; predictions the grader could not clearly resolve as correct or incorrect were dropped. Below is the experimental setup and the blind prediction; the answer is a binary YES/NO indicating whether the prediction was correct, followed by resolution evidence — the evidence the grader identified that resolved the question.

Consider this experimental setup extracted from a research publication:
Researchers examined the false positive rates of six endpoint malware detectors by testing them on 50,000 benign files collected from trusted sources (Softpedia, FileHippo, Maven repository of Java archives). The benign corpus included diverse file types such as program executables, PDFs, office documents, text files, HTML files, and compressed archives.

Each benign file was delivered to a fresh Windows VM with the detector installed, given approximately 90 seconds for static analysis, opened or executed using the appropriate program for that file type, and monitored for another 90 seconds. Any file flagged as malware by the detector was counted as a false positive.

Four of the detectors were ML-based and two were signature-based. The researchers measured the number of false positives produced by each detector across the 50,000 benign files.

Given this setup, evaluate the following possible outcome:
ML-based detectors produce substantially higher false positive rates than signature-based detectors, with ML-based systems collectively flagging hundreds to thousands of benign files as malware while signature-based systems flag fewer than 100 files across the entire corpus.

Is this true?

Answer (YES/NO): NO